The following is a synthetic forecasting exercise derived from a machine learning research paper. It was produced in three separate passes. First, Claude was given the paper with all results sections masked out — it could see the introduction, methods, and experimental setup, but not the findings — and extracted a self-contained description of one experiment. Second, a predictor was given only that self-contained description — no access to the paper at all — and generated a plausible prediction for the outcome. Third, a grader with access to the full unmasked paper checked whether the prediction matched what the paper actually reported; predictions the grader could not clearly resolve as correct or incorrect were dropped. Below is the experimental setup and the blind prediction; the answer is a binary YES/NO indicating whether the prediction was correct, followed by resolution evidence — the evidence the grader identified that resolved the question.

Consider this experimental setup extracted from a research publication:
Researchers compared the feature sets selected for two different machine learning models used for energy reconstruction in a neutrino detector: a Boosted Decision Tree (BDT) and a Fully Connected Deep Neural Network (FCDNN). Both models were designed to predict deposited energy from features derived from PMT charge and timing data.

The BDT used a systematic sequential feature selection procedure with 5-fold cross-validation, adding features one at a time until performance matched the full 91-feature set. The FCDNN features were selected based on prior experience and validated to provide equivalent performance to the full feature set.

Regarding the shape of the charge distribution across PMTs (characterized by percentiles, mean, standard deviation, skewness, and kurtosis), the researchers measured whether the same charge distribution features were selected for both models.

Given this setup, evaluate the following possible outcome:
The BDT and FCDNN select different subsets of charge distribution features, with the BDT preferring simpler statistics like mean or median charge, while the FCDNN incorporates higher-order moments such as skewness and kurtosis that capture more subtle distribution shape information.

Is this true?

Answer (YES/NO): YES